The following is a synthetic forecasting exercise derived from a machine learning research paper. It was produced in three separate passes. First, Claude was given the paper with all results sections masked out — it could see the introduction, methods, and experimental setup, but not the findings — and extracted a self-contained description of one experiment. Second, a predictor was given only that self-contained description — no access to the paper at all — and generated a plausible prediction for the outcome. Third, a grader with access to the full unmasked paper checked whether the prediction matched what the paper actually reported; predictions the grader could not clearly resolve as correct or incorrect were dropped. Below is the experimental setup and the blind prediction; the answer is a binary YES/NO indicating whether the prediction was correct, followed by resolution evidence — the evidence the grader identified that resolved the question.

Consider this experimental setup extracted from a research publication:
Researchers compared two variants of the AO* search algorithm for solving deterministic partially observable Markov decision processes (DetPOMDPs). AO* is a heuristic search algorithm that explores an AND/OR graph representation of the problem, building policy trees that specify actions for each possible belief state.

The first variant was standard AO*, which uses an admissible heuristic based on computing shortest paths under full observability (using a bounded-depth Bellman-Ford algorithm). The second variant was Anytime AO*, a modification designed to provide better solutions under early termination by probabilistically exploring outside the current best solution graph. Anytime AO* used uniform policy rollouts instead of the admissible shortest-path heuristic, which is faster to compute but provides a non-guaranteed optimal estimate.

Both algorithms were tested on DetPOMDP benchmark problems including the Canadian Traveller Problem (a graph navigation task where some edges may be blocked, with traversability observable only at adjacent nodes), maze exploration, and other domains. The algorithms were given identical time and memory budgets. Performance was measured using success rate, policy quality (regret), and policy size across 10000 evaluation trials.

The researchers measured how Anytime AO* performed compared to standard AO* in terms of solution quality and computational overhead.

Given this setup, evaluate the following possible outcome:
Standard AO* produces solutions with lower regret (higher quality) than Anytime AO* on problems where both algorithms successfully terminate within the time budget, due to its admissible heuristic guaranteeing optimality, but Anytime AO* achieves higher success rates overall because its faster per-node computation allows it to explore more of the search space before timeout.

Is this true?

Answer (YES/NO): NO